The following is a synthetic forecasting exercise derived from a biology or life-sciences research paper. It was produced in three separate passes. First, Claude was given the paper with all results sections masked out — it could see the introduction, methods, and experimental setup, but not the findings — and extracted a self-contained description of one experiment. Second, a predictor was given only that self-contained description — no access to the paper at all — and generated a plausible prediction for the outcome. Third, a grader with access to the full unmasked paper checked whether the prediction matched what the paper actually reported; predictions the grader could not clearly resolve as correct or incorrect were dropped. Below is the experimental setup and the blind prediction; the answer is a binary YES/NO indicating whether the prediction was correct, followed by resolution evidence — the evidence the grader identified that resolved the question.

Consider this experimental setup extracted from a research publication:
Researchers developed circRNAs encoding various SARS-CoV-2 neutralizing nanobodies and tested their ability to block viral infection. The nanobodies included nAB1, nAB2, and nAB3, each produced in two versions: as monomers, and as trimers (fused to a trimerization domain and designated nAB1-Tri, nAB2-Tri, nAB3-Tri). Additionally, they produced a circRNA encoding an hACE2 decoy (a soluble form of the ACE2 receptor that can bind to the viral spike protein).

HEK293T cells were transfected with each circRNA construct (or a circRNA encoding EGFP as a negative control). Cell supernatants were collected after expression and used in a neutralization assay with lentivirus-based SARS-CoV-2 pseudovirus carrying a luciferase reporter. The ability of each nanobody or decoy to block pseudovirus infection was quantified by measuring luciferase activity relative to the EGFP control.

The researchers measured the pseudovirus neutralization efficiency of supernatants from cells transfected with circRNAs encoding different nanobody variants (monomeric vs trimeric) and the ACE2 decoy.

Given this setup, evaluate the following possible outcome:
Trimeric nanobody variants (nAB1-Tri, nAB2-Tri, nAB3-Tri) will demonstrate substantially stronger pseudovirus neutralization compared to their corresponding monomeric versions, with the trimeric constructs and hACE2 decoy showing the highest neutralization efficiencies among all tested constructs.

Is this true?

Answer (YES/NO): NO